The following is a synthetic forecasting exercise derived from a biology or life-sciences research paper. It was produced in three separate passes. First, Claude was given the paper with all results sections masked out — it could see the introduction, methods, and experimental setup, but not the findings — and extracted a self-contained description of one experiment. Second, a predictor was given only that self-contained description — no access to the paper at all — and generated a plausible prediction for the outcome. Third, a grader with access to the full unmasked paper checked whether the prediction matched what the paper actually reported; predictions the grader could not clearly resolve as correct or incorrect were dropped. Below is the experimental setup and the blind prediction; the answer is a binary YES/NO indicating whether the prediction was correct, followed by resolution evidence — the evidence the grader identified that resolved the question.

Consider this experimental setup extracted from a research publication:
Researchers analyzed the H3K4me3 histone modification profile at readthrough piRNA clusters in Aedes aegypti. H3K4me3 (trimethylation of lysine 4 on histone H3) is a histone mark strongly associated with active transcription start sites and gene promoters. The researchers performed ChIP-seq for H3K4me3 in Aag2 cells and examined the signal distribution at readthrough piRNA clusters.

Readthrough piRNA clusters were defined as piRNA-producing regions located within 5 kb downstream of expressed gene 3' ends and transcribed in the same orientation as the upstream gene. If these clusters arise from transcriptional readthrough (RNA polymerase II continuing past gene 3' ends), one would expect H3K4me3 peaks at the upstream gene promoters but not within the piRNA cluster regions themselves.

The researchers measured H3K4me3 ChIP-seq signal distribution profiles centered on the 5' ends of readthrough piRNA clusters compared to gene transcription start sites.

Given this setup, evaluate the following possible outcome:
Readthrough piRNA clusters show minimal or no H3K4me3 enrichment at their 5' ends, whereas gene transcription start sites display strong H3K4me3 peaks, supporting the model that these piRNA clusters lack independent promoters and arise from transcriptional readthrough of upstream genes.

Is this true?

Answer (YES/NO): YES